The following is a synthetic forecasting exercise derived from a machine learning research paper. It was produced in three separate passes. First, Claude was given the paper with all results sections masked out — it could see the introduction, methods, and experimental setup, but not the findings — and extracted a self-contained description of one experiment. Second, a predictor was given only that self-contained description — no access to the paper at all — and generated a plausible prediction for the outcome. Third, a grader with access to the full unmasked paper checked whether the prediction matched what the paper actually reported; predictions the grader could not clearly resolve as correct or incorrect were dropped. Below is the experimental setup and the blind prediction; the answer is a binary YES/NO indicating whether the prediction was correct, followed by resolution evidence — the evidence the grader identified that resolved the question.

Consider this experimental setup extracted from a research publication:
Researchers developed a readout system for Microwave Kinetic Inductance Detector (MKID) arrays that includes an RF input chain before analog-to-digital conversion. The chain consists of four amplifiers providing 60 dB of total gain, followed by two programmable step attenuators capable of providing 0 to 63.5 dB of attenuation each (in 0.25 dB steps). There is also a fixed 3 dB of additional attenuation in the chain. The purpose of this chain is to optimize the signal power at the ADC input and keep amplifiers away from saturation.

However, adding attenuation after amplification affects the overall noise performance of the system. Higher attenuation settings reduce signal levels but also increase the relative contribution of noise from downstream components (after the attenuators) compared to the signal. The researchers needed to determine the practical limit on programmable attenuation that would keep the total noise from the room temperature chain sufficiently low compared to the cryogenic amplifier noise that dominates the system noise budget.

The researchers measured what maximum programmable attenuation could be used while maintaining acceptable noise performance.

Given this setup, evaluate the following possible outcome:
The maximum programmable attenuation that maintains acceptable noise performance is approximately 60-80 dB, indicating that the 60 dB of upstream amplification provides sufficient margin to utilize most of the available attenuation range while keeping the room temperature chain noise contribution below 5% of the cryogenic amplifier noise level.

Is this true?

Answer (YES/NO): NO